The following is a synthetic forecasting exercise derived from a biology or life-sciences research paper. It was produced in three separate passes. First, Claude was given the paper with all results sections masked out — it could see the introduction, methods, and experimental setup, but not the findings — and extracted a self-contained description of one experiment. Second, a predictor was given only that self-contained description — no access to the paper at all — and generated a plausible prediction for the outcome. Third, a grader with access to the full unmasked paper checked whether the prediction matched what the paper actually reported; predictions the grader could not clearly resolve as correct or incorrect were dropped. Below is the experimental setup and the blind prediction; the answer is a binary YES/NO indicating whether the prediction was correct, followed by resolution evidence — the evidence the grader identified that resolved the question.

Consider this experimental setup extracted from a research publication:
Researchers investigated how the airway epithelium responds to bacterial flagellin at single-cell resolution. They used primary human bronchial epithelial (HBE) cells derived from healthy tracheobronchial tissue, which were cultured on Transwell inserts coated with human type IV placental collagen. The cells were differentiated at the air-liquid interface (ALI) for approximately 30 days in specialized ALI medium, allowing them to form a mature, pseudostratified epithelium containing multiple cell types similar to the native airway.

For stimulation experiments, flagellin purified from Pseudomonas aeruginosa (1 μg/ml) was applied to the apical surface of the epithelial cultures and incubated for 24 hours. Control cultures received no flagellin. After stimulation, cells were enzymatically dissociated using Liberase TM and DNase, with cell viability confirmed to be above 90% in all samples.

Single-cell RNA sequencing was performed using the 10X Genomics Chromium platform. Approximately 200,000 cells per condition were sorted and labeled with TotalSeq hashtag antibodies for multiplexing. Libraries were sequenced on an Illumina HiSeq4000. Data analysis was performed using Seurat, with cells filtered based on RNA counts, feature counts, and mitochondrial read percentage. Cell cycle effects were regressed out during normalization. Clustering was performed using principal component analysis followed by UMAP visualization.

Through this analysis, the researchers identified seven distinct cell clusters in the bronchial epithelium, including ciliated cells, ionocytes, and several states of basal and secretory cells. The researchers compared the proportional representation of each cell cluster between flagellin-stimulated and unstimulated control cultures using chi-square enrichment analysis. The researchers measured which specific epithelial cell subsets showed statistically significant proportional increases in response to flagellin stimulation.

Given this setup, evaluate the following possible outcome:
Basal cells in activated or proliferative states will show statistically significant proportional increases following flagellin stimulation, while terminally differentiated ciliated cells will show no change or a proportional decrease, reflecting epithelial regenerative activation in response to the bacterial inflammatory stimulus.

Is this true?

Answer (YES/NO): YES